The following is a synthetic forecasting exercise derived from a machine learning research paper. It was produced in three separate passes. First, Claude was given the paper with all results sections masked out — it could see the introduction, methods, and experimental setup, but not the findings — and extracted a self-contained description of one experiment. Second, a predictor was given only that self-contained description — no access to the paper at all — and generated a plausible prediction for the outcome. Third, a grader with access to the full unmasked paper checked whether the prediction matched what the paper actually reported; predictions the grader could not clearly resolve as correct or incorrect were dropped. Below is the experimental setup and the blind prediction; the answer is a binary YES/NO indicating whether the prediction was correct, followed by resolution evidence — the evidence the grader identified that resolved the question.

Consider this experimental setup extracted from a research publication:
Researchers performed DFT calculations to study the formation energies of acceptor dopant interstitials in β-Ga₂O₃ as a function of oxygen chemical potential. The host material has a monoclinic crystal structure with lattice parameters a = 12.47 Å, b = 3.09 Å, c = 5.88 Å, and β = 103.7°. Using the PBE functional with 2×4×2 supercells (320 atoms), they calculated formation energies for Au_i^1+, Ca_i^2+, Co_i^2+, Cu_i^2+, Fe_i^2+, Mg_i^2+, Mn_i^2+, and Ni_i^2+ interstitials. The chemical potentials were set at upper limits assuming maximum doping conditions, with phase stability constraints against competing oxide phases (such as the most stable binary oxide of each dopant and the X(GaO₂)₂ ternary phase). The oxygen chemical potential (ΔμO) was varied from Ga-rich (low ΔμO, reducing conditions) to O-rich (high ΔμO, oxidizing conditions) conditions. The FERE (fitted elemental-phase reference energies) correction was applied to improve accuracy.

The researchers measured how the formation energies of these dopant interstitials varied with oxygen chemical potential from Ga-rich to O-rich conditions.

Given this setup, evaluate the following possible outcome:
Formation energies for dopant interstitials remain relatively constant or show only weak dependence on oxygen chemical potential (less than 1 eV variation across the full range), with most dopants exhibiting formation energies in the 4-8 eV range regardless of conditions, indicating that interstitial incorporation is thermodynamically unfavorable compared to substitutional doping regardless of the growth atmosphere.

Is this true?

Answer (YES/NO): NO